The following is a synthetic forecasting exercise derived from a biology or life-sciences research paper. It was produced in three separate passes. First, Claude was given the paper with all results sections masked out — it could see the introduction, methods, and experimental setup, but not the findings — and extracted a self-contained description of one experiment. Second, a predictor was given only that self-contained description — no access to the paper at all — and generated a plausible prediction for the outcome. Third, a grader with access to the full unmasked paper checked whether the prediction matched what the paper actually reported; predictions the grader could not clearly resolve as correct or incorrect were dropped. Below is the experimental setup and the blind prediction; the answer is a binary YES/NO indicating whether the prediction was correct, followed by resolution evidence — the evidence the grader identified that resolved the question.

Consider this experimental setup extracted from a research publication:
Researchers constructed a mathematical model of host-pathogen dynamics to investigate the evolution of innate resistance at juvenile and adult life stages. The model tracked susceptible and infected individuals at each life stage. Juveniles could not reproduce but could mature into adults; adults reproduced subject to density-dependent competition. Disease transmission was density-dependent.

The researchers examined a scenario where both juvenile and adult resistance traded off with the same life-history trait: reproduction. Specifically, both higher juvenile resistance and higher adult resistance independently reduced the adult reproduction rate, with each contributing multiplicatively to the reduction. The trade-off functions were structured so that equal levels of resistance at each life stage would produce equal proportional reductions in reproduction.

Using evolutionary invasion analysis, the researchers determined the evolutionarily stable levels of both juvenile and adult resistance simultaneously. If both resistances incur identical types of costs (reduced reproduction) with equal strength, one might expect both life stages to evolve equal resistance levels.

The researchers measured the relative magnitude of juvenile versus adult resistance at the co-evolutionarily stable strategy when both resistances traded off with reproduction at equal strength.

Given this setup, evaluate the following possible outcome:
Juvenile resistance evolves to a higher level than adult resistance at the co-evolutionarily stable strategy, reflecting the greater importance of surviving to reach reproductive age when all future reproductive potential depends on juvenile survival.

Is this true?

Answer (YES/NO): NO